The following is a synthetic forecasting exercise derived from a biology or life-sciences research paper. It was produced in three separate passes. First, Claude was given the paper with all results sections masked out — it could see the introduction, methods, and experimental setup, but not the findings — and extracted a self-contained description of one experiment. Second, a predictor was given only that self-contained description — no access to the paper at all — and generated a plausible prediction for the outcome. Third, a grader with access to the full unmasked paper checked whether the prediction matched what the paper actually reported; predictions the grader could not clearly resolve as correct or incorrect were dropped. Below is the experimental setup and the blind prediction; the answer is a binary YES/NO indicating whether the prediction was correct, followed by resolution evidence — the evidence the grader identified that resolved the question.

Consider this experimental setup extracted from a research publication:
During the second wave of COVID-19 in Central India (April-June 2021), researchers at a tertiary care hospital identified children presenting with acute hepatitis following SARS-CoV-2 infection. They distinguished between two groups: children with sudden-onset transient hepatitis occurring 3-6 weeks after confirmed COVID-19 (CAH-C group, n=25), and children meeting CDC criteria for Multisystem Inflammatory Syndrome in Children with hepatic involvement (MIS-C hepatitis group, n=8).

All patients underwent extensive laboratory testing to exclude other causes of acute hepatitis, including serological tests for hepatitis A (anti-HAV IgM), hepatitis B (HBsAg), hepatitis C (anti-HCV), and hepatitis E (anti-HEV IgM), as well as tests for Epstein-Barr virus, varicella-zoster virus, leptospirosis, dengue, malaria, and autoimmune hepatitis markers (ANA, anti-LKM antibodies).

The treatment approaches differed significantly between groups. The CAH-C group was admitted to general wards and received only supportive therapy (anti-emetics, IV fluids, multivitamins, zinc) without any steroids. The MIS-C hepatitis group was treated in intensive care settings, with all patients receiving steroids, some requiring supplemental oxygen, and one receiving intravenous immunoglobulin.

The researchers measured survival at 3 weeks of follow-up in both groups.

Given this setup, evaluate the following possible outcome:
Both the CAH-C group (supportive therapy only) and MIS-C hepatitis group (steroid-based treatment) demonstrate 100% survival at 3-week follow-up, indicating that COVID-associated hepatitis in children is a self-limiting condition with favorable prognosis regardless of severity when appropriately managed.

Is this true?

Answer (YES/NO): NO